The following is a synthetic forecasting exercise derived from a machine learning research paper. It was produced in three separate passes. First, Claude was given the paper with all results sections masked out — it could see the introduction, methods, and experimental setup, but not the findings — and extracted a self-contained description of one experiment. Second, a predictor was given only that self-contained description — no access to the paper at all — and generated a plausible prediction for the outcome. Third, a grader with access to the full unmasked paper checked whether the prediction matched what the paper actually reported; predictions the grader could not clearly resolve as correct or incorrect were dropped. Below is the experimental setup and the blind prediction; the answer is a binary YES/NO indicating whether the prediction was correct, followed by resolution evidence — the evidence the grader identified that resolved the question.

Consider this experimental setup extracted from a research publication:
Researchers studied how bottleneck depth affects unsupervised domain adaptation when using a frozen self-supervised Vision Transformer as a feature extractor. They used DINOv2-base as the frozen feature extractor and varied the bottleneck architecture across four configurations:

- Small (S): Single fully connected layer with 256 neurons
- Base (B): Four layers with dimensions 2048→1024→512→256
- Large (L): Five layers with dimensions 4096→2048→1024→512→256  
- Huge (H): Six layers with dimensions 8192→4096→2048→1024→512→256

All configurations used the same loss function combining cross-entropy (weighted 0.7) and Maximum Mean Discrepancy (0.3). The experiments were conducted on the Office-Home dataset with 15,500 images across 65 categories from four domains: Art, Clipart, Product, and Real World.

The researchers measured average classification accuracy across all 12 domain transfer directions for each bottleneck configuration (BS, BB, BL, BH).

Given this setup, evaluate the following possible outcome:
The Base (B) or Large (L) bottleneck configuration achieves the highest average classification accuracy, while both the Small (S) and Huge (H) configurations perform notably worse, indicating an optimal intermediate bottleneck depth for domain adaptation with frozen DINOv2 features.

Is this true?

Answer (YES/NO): NO